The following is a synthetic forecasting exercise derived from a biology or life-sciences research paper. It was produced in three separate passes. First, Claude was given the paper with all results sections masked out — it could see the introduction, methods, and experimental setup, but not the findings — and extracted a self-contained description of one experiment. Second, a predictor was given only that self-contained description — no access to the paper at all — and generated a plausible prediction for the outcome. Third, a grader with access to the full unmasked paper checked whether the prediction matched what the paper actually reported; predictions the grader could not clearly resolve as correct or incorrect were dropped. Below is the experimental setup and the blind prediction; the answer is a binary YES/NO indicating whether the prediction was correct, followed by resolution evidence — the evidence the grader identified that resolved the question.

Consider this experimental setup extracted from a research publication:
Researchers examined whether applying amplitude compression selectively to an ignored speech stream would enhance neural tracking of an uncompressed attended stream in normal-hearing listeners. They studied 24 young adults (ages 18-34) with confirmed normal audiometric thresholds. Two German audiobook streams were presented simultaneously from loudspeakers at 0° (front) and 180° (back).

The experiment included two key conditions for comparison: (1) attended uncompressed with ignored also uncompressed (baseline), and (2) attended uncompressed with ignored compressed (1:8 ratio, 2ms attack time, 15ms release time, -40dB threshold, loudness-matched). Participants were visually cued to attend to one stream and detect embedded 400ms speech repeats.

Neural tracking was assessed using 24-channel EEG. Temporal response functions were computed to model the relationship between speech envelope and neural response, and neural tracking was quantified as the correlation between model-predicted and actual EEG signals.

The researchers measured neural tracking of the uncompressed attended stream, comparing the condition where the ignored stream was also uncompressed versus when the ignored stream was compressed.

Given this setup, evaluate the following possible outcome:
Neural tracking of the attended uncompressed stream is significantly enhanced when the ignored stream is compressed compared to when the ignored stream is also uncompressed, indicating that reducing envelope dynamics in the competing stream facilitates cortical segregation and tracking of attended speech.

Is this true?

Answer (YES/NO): NO